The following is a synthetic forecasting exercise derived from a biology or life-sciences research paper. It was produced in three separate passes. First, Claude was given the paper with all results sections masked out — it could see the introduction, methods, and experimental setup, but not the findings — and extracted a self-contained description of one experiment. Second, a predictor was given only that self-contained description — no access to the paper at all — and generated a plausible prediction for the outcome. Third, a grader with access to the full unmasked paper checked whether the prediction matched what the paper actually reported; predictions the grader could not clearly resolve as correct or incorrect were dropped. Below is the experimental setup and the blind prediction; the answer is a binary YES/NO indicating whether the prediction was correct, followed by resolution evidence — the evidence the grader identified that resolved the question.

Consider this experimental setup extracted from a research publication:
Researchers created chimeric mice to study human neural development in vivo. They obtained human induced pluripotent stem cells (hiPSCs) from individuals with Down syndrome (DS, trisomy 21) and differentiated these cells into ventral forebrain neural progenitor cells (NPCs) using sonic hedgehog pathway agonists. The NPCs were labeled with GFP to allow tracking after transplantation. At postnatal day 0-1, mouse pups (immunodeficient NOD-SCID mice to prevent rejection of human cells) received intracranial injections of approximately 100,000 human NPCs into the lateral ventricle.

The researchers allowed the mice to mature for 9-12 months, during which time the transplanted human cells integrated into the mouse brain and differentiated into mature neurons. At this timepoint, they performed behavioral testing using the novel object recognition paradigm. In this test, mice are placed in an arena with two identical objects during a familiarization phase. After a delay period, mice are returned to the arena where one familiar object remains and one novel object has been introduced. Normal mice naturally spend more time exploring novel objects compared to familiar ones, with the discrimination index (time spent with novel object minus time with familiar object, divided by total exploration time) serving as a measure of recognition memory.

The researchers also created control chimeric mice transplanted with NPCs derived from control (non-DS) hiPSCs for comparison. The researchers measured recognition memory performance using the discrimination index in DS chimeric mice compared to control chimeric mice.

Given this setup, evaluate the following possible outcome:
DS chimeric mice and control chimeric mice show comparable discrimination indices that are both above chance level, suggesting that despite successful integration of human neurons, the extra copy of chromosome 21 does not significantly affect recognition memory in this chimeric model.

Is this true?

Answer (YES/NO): NO